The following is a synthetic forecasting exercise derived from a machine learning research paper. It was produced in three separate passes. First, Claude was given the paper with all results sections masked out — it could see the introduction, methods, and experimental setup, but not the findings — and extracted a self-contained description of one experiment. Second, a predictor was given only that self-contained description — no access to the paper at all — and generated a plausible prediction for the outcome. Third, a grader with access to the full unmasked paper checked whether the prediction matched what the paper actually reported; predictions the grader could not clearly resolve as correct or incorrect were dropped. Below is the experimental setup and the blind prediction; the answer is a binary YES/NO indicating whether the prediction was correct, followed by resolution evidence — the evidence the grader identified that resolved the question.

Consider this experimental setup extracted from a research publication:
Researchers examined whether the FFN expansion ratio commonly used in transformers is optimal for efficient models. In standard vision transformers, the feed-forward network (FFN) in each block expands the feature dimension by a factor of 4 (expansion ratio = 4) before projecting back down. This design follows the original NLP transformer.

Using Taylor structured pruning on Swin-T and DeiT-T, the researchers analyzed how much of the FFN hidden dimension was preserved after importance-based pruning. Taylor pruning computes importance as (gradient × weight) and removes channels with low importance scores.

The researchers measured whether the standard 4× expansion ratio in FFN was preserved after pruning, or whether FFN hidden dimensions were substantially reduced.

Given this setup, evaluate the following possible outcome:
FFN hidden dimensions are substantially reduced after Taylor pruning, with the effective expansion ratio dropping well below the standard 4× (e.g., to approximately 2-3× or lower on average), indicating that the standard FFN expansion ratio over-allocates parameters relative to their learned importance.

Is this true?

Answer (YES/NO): YES